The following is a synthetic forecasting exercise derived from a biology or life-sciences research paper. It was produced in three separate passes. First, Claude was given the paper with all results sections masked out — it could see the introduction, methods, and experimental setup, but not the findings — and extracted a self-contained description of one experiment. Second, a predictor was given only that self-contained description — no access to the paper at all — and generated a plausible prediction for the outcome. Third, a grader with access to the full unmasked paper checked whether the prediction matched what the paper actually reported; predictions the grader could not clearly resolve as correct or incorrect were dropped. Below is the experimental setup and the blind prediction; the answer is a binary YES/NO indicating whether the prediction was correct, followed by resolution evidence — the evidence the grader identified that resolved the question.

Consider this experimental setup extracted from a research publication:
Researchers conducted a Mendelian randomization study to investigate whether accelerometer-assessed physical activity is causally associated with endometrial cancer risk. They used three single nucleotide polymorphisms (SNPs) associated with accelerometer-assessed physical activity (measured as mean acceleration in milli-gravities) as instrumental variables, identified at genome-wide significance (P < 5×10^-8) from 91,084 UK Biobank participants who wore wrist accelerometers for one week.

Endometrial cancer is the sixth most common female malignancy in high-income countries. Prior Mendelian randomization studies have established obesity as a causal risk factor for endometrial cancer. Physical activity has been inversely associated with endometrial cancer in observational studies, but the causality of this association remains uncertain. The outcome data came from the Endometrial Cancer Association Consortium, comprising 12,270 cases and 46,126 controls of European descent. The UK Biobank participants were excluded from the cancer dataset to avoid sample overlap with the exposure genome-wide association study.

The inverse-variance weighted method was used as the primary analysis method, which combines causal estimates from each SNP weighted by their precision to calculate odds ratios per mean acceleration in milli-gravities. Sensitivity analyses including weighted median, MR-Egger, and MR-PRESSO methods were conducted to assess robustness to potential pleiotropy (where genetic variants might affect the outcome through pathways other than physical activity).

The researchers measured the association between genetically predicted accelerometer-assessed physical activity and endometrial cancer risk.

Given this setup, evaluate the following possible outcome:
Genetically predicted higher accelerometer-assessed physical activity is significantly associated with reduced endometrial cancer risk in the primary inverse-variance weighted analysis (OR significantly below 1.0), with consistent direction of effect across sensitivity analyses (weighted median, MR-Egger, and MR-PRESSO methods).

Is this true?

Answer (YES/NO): NO